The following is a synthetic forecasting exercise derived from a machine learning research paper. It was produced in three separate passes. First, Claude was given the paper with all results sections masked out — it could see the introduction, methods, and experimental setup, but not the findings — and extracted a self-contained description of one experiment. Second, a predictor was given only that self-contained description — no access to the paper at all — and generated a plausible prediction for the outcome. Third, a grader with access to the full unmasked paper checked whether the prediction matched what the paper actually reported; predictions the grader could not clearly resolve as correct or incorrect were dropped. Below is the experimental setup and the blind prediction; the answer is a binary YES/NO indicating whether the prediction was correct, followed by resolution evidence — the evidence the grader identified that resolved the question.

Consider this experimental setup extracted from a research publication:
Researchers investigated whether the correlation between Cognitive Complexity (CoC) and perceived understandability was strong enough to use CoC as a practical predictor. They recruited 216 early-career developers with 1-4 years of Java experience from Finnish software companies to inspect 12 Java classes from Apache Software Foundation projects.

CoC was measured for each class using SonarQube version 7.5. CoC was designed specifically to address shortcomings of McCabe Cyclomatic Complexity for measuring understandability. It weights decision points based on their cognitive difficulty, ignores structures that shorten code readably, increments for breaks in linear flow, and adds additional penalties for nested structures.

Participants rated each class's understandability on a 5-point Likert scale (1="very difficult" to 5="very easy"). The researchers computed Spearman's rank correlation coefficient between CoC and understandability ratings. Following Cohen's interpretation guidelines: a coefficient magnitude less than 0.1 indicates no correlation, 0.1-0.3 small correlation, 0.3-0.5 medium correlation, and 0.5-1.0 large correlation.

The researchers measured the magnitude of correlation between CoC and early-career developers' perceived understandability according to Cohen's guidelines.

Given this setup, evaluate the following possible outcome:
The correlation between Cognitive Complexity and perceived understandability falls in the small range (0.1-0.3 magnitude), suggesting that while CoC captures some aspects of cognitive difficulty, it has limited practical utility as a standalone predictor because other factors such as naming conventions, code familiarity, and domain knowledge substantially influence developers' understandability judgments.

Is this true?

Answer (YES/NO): NO